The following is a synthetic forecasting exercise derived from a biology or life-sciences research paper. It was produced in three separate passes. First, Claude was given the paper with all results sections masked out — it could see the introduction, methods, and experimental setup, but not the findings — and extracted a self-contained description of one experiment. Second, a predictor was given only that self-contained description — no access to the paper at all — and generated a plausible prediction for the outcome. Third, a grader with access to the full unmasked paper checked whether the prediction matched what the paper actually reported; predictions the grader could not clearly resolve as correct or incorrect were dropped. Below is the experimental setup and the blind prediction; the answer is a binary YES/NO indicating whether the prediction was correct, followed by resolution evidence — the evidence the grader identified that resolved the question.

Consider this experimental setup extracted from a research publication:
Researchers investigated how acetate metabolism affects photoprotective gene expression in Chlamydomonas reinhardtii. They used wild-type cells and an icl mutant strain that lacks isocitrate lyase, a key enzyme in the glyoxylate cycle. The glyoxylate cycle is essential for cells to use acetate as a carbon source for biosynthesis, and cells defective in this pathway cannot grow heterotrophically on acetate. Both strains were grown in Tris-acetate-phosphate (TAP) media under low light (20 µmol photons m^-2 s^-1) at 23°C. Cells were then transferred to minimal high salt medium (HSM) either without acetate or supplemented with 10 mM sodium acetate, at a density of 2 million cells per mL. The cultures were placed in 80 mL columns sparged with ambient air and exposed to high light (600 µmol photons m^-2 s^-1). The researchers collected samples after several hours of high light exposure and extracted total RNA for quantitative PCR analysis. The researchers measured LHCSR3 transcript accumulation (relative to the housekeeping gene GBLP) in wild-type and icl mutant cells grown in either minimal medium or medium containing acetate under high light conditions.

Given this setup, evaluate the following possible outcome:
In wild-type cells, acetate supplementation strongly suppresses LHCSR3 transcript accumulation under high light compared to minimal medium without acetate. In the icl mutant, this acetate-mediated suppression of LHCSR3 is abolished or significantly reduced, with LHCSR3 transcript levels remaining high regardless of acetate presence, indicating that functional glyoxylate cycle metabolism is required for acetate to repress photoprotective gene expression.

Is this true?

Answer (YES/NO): YES